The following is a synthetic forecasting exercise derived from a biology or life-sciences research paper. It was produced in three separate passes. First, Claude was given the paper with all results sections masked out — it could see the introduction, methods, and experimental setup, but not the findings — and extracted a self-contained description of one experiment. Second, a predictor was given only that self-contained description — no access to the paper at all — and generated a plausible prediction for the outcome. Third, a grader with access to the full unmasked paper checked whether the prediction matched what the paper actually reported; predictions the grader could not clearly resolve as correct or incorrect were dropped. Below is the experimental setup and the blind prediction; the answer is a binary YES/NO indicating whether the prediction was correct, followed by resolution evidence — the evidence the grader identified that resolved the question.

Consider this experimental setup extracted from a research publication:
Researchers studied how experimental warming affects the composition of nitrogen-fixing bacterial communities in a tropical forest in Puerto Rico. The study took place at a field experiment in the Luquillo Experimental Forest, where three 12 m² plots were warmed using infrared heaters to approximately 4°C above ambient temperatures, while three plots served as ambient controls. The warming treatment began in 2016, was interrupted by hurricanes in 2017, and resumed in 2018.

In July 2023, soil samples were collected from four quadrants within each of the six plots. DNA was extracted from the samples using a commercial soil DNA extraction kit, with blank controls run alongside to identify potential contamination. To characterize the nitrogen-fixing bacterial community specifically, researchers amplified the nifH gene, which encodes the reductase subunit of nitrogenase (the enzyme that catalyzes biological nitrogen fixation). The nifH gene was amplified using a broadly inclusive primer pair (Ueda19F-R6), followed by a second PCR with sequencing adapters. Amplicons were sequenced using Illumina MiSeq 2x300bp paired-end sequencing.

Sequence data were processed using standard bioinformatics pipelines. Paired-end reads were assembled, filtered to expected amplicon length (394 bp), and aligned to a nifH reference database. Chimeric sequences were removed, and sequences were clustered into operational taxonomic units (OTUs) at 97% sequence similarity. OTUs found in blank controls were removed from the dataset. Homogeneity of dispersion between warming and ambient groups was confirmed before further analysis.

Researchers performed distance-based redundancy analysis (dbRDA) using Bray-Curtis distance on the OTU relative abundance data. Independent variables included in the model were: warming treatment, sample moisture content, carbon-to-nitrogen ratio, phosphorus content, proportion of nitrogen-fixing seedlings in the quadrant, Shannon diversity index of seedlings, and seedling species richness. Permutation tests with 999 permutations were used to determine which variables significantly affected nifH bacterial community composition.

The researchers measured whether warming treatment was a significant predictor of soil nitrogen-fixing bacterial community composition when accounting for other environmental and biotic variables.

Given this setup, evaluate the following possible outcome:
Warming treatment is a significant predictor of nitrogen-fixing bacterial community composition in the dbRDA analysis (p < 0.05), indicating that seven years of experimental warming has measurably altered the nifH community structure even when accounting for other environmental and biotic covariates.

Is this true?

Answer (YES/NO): YES